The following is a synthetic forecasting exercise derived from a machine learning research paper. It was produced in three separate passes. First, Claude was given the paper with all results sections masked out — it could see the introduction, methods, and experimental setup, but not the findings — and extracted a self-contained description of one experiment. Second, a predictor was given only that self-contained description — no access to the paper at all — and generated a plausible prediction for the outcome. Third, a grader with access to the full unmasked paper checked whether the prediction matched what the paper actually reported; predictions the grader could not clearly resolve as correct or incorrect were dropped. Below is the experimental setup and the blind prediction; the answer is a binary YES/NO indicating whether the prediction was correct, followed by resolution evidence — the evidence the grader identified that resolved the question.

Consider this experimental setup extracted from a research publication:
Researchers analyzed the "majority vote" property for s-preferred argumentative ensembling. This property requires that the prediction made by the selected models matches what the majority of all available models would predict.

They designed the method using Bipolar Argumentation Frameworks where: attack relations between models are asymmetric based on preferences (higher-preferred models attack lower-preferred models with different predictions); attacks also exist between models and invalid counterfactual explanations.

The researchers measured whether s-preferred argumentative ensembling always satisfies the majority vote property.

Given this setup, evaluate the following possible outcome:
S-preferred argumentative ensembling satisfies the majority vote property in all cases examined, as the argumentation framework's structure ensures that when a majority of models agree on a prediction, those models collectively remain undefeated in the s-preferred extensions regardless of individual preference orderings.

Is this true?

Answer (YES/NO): NO